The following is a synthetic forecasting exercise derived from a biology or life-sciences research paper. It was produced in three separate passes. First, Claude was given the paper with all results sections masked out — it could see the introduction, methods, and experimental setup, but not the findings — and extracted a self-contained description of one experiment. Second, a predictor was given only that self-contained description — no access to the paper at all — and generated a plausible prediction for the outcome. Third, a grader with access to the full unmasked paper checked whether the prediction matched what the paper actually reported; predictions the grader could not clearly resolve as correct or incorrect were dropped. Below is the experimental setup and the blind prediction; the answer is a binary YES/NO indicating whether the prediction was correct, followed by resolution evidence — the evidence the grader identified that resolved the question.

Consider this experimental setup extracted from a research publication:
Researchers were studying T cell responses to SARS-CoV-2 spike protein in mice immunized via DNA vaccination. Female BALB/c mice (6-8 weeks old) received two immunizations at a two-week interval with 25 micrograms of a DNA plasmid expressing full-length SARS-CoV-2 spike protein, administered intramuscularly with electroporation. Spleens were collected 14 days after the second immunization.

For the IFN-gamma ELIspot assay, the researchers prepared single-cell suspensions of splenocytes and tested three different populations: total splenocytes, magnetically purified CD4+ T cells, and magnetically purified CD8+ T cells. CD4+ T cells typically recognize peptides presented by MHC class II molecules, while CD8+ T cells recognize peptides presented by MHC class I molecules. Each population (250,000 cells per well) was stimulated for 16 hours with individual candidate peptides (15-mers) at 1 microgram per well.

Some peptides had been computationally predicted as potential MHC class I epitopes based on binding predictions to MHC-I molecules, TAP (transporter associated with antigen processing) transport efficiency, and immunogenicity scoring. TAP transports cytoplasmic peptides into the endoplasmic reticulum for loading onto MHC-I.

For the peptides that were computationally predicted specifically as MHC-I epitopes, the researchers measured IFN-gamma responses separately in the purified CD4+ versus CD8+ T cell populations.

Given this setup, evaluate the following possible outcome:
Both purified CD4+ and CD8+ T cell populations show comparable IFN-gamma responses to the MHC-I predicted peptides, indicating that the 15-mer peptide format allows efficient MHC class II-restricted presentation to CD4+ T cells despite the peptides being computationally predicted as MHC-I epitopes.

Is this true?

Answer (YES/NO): NO